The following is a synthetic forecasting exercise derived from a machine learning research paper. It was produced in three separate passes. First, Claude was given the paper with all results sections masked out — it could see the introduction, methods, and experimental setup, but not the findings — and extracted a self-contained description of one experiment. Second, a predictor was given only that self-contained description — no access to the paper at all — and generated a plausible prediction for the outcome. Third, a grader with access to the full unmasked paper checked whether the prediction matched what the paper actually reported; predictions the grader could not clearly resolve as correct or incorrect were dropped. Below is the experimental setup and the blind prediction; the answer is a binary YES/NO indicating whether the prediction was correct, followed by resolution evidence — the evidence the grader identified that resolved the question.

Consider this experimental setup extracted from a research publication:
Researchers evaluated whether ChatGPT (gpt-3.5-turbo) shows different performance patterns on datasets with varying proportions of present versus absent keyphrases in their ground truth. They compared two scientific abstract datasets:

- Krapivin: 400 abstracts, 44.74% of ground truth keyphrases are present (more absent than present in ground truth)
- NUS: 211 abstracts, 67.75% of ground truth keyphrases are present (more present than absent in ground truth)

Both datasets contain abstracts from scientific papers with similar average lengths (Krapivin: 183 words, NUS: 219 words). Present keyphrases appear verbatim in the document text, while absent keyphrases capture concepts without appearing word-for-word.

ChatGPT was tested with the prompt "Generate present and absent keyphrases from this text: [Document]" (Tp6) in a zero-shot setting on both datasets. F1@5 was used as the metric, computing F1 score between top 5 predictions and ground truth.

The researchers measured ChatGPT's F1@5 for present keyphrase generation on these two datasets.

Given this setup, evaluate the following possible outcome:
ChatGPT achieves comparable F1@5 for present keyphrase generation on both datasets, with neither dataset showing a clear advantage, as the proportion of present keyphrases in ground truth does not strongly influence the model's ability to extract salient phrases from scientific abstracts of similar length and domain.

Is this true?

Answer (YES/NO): NO